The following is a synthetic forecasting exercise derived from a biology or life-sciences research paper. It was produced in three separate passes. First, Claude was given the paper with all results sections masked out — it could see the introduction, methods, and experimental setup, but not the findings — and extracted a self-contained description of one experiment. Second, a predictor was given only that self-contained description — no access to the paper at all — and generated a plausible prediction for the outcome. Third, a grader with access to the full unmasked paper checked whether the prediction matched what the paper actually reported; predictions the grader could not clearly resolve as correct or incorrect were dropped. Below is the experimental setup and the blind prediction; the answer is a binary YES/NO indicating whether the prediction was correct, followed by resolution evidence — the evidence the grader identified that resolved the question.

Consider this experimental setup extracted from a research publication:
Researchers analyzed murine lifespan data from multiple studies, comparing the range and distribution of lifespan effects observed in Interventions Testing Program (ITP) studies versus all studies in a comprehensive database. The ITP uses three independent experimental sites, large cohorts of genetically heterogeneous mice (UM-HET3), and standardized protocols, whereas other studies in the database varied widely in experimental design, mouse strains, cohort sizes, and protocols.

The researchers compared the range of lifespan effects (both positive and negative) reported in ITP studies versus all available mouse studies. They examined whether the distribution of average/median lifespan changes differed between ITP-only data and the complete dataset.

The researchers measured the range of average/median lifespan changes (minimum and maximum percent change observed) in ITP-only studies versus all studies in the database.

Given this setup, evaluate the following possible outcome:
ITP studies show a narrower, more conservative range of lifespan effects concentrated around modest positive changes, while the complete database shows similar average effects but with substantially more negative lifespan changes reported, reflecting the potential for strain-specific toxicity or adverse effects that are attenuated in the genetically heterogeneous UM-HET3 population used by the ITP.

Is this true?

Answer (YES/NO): NO